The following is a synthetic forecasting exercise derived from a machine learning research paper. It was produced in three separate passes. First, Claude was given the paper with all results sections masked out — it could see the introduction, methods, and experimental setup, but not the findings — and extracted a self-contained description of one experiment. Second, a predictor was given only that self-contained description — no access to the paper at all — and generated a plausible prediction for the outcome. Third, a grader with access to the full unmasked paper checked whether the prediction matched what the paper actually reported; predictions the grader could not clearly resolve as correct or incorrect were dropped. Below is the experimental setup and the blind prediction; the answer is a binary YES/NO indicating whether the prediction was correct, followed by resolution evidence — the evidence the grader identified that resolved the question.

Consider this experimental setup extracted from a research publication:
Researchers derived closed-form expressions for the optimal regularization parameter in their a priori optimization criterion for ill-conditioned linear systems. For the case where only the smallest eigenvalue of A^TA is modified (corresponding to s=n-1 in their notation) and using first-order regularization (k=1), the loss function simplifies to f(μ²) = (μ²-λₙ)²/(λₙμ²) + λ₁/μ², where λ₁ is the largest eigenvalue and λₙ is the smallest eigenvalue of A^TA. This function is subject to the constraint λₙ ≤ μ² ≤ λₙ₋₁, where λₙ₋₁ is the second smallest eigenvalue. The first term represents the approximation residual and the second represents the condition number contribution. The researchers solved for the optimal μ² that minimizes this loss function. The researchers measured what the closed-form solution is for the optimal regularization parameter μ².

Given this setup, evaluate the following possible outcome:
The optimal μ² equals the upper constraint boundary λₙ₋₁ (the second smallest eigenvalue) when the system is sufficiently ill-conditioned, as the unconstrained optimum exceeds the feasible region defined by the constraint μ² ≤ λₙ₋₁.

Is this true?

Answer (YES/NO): NO